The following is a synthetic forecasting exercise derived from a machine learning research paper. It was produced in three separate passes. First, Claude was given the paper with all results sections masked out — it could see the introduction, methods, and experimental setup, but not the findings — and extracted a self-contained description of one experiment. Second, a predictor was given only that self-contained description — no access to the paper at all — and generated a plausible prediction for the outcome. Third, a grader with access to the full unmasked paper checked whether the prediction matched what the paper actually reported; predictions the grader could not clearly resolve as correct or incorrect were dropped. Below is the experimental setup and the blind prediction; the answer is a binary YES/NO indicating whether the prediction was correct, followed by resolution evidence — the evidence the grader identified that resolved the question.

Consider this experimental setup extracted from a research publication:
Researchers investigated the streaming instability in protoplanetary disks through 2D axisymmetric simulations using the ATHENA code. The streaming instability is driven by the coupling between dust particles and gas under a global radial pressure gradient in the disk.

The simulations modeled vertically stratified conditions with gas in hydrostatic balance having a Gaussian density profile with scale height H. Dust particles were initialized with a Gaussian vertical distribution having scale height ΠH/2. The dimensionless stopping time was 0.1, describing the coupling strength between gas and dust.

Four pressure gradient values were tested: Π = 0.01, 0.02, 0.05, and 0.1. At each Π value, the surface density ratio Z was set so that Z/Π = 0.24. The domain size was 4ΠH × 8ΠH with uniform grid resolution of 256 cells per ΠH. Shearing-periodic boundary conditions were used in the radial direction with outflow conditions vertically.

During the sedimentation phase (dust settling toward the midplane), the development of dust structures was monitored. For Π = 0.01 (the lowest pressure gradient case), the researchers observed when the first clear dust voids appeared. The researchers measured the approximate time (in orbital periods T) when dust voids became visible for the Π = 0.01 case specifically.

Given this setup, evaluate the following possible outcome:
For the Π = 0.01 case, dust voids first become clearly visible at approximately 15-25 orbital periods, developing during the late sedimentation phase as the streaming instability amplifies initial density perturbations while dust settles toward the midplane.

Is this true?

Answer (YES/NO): NO